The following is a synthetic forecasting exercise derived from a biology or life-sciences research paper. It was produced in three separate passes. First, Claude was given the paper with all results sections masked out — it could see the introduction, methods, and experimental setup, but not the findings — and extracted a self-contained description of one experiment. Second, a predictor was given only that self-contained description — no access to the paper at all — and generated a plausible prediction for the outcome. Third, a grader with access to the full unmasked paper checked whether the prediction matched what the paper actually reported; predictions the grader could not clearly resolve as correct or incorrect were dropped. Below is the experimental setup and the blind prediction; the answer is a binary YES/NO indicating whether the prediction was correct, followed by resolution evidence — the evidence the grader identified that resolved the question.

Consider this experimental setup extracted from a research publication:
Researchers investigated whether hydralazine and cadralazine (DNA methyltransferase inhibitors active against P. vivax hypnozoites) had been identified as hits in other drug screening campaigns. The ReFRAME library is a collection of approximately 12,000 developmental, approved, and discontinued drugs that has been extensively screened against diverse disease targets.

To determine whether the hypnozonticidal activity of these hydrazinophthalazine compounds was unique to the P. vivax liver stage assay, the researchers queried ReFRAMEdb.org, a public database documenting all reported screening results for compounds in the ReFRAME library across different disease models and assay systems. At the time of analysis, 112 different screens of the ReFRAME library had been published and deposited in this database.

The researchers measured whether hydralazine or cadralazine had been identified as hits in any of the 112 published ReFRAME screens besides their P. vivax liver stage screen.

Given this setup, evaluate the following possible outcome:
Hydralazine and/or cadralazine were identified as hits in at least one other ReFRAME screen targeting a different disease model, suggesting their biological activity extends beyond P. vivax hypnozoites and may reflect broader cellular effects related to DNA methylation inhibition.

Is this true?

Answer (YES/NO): NO